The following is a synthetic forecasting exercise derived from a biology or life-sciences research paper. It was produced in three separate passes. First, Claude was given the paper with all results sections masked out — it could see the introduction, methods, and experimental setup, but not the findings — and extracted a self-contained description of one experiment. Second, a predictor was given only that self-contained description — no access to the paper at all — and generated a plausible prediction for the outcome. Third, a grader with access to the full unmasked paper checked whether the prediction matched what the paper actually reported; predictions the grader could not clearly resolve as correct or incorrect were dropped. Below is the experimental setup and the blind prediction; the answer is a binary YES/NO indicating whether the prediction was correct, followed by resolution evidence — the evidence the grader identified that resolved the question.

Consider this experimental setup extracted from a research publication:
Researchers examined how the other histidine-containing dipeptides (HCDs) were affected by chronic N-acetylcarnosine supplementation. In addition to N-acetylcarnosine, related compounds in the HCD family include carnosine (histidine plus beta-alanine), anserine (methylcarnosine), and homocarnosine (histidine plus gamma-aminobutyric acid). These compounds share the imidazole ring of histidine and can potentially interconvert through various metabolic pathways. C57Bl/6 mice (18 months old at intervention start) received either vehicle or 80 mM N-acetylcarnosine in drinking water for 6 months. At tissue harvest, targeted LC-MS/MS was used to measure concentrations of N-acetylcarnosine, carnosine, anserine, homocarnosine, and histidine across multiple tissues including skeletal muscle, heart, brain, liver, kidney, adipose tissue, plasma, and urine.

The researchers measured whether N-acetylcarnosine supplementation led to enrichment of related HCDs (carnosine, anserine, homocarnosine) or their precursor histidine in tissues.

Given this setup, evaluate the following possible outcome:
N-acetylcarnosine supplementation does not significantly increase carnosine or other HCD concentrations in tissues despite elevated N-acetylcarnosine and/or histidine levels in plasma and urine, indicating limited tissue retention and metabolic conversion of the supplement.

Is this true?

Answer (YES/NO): NO